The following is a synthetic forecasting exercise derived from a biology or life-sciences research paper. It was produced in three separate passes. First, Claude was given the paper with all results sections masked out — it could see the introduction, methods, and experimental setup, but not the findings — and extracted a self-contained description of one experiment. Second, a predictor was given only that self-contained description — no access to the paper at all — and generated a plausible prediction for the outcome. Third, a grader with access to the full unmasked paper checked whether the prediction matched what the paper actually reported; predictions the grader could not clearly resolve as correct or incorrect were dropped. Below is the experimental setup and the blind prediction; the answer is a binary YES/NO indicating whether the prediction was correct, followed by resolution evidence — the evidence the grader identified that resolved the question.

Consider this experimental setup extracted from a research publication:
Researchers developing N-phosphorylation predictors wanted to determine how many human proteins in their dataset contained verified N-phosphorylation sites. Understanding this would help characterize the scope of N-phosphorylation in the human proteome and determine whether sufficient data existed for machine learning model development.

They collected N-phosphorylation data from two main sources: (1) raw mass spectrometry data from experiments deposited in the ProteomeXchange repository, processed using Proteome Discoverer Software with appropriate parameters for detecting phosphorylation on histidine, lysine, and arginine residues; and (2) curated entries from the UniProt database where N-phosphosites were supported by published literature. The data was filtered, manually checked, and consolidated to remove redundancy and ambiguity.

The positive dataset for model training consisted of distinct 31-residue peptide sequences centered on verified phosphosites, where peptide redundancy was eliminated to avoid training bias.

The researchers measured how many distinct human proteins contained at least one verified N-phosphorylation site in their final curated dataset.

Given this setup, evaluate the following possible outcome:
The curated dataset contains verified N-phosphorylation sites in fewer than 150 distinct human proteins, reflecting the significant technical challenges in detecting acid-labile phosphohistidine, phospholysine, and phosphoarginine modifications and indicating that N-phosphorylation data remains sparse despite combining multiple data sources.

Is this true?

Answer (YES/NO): NO